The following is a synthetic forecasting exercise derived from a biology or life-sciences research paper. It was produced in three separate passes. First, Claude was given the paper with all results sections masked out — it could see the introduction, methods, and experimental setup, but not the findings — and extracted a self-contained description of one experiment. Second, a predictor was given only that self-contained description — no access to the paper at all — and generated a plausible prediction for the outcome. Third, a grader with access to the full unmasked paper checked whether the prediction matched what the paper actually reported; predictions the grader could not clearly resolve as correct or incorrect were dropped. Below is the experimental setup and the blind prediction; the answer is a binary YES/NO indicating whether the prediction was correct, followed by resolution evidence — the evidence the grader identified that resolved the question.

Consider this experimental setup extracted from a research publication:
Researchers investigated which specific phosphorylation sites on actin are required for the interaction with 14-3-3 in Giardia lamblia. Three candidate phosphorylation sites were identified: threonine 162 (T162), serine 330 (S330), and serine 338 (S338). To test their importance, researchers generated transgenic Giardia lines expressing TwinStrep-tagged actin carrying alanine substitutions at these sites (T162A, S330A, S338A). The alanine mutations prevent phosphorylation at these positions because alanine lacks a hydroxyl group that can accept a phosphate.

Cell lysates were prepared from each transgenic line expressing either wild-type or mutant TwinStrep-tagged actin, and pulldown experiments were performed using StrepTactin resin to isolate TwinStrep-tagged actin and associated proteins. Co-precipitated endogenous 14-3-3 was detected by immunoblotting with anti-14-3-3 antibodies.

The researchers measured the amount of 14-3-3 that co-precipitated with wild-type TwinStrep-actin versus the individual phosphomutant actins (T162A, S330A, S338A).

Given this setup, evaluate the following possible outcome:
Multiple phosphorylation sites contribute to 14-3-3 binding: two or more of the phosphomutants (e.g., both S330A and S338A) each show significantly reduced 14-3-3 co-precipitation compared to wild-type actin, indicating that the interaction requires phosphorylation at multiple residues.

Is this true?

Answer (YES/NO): YES